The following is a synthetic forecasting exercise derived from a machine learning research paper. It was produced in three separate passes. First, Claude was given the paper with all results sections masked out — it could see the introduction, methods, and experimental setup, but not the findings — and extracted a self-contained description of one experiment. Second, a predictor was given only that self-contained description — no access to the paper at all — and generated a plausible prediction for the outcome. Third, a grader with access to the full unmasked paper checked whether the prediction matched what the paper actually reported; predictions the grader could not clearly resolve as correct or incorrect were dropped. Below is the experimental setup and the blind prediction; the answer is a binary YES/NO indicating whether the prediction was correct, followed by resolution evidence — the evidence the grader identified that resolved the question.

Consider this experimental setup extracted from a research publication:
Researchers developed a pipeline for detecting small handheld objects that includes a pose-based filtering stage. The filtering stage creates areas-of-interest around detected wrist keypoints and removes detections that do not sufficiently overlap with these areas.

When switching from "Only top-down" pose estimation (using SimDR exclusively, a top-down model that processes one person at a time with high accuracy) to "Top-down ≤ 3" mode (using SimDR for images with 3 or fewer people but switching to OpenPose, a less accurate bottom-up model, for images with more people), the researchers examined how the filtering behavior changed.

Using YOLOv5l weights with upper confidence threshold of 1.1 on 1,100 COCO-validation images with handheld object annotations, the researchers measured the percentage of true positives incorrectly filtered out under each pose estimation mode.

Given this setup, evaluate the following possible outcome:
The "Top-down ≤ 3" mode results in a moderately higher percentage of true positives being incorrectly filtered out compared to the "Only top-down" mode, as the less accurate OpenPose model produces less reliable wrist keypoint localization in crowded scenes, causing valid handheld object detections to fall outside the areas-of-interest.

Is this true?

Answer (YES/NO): YES